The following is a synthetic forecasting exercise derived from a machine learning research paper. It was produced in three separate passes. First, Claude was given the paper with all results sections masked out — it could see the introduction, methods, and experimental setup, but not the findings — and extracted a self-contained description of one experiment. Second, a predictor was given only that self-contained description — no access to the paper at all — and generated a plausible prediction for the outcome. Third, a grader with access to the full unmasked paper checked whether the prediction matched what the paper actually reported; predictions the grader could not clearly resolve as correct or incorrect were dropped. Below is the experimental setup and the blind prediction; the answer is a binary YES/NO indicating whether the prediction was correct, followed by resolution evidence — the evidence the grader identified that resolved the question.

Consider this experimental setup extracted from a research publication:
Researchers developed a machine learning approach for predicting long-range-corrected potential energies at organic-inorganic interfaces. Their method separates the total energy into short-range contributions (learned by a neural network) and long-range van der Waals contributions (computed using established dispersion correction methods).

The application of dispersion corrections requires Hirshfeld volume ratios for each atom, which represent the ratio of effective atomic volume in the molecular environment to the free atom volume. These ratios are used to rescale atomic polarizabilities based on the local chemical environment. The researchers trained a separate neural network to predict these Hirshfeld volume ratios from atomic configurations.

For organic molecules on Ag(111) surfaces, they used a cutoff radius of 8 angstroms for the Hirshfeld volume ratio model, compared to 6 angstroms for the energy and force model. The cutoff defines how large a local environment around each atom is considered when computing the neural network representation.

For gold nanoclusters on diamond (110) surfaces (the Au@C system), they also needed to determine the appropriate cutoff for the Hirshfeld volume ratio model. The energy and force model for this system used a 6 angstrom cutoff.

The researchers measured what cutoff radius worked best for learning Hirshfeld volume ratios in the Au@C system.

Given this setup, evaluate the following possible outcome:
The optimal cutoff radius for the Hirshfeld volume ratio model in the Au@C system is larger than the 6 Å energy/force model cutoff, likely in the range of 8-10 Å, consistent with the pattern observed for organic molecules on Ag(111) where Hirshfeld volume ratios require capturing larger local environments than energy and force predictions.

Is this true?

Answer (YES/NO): NO